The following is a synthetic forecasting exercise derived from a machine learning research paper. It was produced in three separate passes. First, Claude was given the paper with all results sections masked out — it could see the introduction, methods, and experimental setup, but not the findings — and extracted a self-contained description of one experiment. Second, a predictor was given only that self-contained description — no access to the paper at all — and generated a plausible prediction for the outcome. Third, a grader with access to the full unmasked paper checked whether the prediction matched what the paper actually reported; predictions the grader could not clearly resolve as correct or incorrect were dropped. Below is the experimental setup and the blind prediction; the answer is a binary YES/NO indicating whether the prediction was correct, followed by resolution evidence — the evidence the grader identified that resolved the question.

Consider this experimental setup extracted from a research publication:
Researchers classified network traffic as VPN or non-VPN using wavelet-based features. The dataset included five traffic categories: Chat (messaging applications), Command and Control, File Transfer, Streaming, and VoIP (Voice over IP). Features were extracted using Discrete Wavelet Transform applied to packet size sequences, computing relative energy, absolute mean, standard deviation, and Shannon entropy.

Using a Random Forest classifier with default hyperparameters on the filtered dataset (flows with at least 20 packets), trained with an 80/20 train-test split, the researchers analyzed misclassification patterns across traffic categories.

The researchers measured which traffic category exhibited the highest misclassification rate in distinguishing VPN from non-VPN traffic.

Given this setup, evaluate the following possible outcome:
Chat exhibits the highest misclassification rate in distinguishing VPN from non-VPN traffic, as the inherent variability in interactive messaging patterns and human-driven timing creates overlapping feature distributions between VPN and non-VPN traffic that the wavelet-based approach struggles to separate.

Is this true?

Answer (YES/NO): YES